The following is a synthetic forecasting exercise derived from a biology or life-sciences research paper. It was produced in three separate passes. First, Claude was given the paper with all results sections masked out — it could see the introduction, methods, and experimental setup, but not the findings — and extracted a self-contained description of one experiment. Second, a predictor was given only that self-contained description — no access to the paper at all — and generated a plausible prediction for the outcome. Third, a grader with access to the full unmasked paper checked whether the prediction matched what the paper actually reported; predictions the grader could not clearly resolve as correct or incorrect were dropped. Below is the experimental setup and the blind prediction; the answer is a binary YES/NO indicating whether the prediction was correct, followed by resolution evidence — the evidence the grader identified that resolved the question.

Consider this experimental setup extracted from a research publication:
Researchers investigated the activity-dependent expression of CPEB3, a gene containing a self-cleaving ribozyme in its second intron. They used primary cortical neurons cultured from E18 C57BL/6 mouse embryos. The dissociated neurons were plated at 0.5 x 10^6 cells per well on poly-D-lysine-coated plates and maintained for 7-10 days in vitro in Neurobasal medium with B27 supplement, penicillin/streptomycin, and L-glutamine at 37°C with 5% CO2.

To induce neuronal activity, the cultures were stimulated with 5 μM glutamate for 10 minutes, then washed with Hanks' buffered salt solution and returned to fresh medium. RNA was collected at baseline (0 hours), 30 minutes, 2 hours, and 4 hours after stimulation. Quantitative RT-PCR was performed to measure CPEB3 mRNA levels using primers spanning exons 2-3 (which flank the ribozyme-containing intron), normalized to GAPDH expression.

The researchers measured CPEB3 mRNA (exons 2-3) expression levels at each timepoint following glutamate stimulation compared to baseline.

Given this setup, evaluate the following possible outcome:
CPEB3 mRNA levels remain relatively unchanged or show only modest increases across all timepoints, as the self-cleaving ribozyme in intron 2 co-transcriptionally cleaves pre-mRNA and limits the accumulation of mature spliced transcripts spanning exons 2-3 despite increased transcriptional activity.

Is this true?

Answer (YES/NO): NO